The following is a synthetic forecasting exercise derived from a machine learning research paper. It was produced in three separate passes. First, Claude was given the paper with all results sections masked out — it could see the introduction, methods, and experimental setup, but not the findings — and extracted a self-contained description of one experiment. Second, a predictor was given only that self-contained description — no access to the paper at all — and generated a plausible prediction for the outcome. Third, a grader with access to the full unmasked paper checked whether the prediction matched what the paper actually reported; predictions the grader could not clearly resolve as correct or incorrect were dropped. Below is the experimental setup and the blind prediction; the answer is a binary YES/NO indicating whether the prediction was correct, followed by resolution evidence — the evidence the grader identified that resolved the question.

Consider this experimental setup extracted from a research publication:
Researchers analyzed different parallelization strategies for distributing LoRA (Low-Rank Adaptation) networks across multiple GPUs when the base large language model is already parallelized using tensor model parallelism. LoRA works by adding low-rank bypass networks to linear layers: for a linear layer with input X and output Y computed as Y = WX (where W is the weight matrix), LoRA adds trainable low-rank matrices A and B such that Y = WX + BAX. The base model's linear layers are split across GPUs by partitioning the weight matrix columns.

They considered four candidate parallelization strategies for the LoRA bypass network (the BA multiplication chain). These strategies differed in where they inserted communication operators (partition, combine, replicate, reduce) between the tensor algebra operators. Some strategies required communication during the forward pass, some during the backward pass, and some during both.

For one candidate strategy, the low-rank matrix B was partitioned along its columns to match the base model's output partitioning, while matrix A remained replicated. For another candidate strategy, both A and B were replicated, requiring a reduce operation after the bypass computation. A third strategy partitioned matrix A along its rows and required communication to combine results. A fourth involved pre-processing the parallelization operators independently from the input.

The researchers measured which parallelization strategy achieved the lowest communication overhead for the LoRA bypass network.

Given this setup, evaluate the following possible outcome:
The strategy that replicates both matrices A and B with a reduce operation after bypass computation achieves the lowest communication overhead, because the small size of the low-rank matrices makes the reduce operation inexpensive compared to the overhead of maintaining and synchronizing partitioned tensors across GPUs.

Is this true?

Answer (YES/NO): NO